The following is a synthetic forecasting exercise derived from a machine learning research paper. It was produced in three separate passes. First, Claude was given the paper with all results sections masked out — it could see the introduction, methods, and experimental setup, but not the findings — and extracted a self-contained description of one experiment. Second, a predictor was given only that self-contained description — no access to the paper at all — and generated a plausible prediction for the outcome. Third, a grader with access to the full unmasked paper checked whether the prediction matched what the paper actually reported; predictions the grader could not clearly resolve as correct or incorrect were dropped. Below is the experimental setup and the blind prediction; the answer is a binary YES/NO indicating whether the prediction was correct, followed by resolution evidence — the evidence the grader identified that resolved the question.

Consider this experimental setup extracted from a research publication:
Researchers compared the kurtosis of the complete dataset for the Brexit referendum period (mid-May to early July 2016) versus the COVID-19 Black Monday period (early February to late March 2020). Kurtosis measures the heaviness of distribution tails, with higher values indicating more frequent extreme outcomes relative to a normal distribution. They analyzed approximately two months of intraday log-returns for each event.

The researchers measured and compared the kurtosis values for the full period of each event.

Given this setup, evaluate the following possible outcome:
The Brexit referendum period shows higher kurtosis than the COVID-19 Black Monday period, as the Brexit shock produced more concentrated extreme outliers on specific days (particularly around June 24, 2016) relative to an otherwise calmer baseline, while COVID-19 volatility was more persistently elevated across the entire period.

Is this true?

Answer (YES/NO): YES